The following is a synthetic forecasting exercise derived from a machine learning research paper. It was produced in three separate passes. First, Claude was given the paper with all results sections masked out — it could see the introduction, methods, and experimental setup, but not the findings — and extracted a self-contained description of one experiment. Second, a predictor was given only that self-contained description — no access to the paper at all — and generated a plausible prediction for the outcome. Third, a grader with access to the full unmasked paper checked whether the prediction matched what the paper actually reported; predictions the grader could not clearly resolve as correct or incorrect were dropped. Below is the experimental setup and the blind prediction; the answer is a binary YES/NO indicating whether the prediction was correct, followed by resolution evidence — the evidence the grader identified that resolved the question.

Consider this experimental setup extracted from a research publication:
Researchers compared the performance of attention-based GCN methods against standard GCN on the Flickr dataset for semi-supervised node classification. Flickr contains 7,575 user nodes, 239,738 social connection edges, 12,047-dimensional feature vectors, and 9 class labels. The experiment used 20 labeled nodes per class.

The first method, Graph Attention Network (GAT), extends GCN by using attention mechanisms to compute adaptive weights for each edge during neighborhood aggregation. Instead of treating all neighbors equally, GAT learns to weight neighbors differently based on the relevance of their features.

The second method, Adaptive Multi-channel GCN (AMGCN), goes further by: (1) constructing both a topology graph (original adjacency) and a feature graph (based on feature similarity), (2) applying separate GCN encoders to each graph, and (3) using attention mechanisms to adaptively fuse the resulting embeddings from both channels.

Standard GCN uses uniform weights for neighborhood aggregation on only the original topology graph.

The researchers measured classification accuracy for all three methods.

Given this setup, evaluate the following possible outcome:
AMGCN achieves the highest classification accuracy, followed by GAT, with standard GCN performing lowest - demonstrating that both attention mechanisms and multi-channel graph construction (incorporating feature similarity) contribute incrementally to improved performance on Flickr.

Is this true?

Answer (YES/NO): NO